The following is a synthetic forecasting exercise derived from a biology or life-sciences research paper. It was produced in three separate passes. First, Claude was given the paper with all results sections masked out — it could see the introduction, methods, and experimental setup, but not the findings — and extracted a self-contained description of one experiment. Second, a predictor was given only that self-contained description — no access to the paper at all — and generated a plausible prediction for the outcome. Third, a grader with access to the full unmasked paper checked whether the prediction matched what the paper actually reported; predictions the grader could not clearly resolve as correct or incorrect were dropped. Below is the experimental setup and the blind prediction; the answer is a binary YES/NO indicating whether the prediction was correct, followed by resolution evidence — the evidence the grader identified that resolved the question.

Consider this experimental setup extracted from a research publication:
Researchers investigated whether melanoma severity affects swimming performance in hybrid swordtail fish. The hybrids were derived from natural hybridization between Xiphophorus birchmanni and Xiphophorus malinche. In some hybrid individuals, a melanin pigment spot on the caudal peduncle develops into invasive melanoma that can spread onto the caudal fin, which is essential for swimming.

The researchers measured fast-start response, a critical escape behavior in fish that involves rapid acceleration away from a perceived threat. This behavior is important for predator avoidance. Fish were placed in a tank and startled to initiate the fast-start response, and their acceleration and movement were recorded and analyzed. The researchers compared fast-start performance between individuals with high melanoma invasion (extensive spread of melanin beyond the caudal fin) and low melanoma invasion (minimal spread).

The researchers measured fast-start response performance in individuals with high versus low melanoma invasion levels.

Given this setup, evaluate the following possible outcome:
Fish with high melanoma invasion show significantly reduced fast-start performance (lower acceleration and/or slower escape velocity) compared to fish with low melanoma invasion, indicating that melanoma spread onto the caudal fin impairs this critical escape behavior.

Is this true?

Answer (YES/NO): YES